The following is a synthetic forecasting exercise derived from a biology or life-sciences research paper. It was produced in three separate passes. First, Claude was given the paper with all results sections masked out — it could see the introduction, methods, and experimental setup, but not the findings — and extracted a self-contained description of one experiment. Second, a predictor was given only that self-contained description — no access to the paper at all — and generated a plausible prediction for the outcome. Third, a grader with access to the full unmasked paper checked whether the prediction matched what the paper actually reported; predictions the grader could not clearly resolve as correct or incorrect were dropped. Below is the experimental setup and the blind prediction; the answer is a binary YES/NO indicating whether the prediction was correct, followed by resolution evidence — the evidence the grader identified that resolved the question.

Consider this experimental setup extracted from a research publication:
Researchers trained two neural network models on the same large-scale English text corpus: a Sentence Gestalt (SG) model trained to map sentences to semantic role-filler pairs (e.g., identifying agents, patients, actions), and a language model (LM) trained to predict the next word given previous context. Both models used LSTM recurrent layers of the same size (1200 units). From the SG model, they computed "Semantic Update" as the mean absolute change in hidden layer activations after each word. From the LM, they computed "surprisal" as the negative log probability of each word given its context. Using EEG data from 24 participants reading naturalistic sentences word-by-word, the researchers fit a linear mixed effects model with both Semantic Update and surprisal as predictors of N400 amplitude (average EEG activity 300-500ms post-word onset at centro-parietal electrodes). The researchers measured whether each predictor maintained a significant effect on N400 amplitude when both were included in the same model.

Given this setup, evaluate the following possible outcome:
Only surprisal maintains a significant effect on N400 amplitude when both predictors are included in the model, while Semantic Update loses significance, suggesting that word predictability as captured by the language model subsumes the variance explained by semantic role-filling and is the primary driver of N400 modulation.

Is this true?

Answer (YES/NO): NO